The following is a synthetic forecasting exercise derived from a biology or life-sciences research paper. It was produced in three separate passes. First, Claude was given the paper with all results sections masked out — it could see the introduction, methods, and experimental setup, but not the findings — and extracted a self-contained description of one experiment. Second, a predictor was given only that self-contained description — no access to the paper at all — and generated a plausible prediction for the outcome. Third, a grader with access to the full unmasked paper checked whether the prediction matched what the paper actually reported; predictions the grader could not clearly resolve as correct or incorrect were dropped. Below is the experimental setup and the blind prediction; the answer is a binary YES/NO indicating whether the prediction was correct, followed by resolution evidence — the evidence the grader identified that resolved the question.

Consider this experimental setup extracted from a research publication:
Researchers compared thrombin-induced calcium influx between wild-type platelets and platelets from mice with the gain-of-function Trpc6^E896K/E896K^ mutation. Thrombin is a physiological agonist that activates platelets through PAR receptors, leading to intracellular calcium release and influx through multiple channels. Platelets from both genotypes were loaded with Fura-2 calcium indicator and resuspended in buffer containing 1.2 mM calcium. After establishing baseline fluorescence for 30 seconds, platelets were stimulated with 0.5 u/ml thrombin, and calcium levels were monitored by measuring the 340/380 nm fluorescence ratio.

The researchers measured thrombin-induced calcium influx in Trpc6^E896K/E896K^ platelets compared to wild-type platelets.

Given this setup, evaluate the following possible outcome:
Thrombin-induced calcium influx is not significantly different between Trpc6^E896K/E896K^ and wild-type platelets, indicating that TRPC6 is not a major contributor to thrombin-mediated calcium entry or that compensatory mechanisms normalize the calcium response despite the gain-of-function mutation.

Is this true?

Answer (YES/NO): NO